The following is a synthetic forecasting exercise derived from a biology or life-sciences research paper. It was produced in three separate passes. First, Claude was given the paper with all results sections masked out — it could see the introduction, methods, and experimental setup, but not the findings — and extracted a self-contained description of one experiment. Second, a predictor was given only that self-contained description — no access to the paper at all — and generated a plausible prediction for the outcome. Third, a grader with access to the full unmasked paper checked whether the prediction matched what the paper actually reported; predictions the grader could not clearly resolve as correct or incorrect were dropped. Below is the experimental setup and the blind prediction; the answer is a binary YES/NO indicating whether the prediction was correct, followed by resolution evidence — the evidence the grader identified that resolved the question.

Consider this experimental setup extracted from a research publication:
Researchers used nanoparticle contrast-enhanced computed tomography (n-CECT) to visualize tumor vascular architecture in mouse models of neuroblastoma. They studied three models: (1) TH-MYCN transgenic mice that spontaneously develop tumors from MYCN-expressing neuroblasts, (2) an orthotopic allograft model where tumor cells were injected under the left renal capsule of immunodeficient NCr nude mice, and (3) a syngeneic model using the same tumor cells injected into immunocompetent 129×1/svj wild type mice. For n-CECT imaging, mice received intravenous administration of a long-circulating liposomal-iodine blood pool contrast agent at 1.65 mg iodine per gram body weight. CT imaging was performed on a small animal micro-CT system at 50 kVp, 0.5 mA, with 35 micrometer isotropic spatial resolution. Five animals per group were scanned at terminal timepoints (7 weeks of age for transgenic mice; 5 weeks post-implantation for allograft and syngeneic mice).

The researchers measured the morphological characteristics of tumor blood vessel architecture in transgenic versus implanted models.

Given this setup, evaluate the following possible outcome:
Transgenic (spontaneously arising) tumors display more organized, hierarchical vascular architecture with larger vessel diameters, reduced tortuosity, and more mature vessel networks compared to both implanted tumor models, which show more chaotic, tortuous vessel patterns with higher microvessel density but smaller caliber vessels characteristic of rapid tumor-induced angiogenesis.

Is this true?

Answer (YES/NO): NO